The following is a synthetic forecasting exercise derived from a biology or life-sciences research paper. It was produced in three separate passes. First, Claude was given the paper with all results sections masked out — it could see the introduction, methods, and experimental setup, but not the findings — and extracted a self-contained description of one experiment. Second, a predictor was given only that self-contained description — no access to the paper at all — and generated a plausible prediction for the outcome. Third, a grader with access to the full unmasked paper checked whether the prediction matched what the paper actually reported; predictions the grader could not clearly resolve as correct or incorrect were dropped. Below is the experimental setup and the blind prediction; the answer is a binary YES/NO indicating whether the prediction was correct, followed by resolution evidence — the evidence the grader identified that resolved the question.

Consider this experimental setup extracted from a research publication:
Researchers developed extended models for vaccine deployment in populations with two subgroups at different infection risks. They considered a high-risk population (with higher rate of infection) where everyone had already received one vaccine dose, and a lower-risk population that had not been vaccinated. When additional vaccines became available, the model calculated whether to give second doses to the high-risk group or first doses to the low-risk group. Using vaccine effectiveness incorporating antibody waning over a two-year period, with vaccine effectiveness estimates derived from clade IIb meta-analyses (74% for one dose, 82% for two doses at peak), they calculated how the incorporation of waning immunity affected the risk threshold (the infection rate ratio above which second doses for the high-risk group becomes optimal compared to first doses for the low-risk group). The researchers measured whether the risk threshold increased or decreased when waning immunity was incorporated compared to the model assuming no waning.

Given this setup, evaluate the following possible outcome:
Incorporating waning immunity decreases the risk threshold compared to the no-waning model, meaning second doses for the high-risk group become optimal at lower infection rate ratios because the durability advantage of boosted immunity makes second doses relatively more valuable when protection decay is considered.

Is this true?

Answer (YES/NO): NO